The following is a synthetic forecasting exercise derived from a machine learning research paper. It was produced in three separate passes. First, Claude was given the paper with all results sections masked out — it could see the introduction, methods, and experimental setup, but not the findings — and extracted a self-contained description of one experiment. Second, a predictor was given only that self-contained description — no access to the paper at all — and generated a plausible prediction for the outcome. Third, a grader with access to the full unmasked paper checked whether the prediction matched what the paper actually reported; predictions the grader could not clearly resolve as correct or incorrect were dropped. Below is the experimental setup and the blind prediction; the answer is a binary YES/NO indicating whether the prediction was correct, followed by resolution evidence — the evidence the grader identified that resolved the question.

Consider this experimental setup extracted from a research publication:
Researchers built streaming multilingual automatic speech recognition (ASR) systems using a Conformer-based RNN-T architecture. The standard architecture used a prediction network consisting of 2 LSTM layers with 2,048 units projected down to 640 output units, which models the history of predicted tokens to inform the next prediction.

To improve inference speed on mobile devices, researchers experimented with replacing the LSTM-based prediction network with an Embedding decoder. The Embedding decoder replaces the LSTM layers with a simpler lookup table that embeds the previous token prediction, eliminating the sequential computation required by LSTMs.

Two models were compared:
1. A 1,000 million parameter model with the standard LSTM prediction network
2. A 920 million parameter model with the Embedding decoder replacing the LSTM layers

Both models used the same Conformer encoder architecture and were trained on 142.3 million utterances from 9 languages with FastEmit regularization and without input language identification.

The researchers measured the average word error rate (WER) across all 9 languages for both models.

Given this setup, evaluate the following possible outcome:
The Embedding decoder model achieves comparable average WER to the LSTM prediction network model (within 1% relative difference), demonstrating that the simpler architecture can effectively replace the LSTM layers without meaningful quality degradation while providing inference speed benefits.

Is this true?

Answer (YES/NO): NO